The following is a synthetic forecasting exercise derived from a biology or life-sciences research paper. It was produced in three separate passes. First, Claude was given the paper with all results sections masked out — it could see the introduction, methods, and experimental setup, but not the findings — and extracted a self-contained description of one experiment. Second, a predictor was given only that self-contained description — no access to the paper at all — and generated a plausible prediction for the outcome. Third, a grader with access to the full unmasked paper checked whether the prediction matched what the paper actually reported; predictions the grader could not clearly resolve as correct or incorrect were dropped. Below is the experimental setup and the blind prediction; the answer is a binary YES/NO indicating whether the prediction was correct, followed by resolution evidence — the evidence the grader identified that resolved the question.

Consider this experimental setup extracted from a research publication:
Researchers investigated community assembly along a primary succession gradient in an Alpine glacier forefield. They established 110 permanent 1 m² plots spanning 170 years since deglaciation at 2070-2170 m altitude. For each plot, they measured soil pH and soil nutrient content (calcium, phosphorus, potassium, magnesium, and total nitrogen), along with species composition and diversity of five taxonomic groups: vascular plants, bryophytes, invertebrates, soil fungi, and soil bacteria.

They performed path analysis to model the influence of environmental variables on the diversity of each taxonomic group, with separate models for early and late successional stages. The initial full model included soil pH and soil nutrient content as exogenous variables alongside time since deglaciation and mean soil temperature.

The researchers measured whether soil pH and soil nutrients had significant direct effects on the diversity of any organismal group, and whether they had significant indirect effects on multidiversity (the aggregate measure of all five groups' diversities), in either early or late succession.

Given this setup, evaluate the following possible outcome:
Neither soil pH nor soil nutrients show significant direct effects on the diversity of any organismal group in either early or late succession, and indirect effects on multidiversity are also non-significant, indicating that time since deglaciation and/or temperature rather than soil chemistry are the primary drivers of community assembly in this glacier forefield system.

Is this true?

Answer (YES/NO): YES